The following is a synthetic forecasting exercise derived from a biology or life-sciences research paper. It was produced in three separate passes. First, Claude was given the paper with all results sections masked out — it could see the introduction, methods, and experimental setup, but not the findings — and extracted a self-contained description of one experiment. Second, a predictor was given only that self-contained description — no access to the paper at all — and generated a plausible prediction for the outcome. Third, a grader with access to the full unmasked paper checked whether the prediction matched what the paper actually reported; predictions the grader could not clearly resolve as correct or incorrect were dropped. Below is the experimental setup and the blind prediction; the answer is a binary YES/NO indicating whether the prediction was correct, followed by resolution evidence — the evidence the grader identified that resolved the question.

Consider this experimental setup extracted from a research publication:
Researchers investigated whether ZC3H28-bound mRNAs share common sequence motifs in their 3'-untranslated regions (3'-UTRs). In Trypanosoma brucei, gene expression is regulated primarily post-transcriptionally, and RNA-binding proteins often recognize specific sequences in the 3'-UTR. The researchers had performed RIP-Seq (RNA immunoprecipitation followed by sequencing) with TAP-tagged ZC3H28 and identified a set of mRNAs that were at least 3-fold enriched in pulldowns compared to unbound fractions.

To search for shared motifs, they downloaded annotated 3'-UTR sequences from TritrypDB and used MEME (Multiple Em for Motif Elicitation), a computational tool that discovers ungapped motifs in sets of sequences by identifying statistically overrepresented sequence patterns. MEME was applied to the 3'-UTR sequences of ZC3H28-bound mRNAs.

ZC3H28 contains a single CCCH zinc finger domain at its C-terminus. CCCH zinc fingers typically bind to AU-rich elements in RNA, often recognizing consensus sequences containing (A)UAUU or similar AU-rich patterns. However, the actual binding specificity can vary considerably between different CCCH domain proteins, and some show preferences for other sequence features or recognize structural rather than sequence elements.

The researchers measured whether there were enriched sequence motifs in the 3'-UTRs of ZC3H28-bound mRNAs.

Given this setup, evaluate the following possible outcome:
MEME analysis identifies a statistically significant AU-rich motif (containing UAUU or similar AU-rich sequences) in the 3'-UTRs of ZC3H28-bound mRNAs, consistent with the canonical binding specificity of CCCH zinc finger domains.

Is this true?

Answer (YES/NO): NO